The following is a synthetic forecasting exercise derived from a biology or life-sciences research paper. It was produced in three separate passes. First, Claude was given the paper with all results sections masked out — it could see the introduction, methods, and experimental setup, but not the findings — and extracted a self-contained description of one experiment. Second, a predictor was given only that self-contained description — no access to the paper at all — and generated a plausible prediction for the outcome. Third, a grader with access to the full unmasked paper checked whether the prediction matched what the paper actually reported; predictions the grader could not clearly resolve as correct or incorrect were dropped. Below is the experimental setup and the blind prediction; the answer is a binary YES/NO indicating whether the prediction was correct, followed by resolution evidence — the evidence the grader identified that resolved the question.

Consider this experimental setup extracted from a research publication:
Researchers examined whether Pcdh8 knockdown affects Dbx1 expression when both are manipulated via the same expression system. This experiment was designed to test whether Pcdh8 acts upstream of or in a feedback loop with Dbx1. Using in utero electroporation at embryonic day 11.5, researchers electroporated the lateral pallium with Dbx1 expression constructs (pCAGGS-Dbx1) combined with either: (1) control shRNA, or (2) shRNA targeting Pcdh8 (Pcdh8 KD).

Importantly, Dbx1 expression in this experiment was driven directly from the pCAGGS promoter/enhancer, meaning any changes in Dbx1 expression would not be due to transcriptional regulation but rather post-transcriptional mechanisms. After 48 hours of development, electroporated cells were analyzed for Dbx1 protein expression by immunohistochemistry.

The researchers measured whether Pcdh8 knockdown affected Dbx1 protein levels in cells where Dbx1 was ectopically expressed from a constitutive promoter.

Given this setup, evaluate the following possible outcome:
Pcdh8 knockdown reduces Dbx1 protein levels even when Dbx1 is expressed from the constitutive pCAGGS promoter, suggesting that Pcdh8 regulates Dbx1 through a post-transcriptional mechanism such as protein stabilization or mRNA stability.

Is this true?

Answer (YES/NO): YES